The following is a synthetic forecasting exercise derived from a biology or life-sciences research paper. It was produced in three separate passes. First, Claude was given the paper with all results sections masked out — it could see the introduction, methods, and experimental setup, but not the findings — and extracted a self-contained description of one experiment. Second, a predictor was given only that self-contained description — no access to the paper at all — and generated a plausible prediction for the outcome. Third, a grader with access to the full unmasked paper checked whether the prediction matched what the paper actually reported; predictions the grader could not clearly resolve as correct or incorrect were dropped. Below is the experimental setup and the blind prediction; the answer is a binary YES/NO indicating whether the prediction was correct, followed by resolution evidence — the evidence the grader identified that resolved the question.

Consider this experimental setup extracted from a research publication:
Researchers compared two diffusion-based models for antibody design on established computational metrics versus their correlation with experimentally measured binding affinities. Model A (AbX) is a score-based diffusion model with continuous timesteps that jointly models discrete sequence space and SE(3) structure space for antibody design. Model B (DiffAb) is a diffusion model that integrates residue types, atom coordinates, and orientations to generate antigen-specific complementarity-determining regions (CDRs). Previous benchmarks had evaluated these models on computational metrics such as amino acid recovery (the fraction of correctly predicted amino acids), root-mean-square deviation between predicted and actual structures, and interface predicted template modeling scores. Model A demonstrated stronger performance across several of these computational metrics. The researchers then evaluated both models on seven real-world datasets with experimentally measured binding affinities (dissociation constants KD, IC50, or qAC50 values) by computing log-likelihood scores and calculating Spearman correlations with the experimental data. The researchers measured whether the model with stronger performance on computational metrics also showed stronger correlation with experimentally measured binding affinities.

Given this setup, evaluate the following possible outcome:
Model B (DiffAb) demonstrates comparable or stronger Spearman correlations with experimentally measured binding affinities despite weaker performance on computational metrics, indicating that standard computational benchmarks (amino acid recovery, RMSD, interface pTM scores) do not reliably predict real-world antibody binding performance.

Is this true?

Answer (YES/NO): YES